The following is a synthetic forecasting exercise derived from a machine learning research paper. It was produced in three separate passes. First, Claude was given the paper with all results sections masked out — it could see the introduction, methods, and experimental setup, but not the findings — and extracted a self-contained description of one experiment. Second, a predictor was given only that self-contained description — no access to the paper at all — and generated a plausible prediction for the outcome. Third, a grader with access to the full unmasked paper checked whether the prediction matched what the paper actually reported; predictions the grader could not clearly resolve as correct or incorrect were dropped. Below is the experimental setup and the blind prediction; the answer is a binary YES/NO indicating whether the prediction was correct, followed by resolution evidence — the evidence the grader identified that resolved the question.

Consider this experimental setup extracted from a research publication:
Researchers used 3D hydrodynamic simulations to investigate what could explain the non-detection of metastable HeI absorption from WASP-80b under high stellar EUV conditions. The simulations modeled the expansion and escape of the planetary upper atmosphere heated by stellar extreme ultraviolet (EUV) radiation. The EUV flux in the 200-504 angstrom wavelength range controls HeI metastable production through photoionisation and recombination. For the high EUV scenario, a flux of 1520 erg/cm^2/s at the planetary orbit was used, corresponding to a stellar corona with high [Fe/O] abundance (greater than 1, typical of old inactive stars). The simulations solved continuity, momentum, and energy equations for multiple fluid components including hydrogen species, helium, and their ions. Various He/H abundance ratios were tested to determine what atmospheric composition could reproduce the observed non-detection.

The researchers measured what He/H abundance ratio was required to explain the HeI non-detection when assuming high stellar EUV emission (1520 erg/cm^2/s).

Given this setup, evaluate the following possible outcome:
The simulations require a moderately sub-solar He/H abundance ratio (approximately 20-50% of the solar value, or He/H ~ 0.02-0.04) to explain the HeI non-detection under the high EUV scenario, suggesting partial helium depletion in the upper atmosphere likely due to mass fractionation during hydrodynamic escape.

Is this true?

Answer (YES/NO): NO